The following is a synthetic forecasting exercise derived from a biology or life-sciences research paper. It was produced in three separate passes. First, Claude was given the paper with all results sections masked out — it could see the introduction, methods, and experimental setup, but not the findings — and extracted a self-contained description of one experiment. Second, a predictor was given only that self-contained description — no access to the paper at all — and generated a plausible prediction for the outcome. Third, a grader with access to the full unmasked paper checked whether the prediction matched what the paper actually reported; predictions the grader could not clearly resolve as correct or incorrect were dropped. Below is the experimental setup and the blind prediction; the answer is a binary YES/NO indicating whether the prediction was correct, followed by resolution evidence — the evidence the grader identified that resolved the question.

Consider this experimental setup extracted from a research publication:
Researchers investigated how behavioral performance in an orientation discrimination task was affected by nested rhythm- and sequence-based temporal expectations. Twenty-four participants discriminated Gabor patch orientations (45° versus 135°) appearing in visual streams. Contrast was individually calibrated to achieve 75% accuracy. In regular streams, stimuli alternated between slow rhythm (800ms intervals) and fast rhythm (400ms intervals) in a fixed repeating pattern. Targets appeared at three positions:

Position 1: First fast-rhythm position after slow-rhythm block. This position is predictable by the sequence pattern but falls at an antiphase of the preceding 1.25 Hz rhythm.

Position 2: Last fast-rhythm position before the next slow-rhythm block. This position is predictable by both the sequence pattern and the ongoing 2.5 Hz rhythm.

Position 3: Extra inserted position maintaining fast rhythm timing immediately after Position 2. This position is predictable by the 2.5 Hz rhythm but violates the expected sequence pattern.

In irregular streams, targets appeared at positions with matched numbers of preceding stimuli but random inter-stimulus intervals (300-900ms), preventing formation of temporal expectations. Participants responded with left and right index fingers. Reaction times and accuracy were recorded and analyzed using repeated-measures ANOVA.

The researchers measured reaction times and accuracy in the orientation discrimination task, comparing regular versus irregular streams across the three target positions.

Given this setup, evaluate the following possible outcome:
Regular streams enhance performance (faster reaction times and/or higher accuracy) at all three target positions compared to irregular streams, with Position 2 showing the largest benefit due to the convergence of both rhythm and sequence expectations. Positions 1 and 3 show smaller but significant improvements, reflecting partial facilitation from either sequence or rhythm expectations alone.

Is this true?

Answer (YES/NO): NO